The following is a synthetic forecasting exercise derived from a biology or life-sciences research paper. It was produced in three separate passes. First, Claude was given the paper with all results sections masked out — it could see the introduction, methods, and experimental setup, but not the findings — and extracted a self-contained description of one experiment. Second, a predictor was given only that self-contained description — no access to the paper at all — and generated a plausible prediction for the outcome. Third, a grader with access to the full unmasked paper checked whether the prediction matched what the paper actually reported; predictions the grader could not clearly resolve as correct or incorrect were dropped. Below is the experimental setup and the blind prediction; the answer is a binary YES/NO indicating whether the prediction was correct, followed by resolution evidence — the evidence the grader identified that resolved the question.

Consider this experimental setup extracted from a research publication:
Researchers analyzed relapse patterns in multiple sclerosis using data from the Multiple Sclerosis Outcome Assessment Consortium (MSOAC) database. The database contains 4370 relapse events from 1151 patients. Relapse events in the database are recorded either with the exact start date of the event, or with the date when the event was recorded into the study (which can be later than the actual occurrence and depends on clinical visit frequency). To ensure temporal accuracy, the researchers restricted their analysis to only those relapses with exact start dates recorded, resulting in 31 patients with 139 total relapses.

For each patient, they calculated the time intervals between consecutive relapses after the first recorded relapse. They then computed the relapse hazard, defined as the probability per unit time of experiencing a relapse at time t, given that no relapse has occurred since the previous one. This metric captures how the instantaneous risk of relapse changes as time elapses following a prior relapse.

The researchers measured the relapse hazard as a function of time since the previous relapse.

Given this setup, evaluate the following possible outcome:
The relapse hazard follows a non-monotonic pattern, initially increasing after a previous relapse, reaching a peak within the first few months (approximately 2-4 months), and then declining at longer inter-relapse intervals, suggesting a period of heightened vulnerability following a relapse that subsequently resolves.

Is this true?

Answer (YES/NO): NO